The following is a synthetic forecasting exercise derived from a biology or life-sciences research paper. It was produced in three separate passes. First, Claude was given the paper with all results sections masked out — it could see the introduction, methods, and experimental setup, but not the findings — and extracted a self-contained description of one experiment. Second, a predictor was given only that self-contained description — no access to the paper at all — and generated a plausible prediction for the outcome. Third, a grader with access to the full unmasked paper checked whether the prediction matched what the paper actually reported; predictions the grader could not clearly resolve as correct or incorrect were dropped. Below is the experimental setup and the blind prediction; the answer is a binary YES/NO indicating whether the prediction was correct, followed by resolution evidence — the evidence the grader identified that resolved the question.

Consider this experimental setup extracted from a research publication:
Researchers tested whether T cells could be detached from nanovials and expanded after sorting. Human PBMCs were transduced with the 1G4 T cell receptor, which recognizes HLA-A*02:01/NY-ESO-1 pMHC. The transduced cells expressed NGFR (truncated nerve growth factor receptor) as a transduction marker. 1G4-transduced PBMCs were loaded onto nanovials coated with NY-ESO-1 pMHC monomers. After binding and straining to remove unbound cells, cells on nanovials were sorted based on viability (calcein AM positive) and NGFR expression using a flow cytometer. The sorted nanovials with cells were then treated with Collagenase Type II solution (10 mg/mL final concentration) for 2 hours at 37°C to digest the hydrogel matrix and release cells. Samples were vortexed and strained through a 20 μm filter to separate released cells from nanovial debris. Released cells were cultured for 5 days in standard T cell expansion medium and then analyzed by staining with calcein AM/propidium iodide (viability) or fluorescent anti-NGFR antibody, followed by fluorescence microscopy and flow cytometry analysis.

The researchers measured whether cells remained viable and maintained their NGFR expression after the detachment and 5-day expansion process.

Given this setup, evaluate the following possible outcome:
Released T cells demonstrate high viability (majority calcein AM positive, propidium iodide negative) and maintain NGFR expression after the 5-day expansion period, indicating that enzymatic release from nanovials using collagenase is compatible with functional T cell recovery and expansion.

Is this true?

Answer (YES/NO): YES